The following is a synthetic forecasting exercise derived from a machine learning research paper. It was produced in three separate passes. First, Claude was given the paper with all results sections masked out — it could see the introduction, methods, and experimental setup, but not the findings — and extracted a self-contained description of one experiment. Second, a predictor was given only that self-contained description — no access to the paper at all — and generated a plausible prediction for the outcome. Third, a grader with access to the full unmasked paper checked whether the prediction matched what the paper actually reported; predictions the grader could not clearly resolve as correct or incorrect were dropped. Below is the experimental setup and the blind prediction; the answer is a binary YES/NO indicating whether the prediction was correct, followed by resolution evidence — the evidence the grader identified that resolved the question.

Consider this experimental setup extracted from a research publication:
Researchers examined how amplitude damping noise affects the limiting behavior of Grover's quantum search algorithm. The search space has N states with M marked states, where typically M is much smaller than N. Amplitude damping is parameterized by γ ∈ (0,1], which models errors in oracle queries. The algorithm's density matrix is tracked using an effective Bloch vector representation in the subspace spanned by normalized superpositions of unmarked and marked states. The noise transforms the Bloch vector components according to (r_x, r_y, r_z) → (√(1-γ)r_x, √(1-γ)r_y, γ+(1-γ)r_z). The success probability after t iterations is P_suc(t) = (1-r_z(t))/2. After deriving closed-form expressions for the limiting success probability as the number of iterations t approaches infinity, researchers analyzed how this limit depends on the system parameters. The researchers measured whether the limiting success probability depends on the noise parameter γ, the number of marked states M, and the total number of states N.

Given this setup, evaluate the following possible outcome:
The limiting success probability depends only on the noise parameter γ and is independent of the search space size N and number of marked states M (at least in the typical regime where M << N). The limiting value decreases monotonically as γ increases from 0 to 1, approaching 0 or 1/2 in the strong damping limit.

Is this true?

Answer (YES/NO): NO